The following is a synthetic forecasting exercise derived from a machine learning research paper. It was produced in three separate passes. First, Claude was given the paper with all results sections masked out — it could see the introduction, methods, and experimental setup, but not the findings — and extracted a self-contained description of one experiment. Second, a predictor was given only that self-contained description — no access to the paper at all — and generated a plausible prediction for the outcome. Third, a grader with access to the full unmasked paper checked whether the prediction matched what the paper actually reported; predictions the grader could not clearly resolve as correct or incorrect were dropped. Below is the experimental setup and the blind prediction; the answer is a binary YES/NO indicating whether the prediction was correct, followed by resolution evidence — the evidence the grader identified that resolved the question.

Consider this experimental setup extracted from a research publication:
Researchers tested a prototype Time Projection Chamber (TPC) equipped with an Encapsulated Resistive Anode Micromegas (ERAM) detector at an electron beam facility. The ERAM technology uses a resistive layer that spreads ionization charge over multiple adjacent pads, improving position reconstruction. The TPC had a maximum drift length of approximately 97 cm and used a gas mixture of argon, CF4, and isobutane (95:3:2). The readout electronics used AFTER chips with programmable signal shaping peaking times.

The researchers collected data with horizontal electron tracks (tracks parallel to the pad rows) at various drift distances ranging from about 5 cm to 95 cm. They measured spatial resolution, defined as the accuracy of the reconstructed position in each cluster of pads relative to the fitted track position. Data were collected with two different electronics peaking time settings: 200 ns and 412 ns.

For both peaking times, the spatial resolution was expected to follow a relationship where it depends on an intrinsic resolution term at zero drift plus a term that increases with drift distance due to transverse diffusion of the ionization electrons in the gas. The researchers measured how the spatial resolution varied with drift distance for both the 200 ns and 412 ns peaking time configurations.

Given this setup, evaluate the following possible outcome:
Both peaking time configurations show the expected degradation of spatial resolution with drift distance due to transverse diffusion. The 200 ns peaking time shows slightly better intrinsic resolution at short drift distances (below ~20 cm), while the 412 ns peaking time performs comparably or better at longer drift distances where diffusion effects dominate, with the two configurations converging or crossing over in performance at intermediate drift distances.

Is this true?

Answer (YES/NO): NO